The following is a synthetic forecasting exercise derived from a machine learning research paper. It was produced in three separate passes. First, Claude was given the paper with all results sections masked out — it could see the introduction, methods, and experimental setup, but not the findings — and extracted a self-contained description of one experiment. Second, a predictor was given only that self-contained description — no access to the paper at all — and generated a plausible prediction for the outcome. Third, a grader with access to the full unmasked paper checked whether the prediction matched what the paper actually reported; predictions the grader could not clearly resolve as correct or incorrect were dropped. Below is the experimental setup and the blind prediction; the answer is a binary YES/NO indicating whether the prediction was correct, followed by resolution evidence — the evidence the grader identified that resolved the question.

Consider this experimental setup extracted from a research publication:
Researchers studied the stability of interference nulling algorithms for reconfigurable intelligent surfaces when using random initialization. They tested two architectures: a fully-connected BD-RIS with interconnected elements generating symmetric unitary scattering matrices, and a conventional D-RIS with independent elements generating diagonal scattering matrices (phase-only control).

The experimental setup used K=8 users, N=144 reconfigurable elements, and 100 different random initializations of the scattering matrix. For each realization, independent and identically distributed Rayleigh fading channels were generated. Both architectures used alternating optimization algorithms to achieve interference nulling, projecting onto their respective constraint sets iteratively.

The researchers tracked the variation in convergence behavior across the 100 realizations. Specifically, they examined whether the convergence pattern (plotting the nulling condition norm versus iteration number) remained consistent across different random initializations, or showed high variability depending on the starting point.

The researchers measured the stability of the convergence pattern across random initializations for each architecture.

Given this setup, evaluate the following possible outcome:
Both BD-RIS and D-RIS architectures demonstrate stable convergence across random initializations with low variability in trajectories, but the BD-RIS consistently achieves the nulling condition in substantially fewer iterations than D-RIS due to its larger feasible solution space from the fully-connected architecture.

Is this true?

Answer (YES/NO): NO